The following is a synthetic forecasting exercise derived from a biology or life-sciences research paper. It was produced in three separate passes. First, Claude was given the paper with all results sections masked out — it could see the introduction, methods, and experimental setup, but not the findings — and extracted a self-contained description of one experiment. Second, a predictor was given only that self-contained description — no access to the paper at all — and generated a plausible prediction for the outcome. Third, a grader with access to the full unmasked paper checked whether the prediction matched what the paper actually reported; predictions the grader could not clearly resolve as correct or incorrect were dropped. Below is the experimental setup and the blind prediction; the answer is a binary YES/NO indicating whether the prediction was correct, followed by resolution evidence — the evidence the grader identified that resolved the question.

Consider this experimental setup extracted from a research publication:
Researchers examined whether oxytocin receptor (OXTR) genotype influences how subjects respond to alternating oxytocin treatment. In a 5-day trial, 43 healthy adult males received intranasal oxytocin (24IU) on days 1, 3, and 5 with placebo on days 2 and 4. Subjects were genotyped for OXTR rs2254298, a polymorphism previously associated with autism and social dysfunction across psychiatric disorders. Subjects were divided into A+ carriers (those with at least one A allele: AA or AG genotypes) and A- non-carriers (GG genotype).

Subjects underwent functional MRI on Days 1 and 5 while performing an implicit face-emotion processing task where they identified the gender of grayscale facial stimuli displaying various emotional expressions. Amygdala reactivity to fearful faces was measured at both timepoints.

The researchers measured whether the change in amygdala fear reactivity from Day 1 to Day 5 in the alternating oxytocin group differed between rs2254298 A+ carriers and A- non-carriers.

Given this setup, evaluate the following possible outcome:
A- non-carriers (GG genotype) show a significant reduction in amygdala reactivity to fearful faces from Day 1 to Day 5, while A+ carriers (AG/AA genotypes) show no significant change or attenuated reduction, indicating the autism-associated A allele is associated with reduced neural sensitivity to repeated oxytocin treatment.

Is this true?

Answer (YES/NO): NO